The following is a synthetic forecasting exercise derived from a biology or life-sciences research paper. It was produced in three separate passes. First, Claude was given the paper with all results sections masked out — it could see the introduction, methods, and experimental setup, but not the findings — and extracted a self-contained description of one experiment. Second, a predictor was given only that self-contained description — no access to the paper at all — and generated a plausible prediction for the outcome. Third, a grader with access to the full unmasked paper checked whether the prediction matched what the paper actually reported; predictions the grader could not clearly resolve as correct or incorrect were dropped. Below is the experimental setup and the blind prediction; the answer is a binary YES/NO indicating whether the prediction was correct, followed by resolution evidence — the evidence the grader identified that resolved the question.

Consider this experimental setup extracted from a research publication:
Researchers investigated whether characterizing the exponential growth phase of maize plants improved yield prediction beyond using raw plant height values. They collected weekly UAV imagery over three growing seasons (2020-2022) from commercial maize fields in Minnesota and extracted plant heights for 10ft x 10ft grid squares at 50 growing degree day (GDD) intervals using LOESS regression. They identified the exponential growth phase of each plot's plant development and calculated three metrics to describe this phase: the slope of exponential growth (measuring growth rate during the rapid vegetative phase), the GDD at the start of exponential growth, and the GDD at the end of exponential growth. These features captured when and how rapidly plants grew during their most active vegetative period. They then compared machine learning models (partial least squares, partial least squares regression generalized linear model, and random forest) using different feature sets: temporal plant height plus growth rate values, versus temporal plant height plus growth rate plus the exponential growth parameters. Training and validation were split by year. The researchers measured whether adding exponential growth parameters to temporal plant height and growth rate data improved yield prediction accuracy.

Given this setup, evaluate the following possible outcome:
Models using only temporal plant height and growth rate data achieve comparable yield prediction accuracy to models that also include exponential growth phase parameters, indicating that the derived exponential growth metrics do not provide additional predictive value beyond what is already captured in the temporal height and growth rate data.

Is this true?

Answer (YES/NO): YES